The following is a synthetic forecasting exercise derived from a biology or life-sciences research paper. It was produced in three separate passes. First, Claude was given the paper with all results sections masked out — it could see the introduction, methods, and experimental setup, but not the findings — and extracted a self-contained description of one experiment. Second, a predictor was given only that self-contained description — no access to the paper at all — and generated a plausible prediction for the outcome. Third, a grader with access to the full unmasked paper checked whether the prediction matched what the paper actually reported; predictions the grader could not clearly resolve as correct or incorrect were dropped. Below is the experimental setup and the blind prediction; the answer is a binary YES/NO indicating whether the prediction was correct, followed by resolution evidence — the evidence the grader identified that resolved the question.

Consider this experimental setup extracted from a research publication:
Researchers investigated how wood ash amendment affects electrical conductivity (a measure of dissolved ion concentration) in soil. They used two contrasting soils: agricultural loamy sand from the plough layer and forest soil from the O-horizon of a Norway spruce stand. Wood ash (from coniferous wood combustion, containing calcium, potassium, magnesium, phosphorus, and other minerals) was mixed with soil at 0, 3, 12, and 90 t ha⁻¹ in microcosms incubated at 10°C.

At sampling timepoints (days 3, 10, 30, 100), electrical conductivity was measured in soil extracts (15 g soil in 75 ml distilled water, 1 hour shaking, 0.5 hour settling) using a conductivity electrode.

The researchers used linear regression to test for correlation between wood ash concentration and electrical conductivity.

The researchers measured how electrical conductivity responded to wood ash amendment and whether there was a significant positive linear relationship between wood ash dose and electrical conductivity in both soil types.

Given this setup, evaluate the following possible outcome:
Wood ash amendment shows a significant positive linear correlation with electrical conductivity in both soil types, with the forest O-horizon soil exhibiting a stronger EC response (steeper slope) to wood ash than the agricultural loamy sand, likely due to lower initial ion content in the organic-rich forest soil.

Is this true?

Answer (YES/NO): YES